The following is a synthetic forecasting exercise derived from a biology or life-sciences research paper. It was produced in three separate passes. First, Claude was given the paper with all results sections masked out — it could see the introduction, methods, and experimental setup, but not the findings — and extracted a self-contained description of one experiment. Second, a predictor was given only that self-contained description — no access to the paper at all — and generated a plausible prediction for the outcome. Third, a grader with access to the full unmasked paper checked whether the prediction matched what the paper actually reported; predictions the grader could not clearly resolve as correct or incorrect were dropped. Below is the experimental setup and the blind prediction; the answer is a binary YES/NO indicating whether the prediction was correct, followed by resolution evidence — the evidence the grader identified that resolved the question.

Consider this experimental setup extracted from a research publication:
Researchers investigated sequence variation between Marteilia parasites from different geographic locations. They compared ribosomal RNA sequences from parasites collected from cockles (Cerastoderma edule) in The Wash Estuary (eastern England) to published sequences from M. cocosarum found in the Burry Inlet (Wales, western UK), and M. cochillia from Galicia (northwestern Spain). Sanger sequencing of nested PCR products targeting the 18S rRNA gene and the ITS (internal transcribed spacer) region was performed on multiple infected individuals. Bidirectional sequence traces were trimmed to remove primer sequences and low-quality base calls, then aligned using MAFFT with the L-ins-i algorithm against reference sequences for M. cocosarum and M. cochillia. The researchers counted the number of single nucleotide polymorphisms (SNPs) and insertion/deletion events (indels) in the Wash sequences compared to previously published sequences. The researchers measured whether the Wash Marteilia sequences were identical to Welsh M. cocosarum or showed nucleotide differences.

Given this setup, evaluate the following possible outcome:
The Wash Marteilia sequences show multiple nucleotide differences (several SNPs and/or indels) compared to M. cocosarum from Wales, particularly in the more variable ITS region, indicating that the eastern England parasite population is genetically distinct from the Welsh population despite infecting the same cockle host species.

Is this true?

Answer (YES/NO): NO